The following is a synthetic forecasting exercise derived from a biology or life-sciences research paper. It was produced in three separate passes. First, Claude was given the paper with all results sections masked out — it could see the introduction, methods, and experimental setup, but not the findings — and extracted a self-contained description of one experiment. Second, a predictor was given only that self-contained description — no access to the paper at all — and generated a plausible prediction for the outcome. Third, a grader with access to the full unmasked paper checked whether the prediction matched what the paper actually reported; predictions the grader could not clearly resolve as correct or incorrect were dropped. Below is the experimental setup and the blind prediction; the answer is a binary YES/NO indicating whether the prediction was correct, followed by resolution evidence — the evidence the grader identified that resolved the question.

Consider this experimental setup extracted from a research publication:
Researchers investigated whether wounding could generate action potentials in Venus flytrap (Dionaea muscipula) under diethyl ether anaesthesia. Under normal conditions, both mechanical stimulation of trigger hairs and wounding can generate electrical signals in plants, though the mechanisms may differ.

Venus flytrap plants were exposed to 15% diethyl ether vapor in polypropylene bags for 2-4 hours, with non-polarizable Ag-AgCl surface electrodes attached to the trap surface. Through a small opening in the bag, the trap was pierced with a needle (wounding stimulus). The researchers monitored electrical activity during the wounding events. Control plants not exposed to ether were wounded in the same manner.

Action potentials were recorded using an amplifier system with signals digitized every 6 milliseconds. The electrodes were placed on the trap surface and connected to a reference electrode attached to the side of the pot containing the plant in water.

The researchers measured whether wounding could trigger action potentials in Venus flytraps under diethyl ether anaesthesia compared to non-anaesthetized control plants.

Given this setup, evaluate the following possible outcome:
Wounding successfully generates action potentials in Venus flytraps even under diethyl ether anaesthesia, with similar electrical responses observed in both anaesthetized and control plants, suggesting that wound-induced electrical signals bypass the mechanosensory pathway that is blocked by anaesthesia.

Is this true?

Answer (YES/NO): NO